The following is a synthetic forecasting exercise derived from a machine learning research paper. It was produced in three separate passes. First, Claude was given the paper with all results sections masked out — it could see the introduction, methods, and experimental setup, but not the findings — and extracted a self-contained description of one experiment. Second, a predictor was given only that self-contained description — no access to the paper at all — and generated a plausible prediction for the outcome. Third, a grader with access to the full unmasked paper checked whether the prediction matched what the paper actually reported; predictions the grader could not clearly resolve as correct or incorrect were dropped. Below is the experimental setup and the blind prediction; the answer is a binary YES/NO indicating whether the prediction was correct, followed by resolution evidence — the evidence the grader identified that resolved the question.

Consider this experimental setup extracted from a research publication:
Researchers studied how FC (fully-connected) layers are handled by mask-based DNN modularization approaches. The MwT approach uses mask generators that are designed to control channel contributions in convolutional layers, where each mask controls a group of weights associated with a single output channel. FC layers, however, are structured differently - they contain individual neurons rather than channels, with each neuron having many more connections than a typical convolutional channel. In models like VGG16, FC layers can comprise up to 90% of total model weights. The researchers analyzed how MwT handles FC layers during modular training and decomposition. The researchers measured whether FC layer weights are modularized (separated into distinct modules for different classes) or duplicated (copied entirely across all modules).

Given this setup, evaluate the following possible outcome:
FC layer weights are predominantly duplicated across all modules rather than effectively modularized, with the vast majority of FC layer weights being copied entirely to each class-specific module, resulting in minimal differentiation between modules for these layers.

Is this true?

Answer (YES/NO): YES